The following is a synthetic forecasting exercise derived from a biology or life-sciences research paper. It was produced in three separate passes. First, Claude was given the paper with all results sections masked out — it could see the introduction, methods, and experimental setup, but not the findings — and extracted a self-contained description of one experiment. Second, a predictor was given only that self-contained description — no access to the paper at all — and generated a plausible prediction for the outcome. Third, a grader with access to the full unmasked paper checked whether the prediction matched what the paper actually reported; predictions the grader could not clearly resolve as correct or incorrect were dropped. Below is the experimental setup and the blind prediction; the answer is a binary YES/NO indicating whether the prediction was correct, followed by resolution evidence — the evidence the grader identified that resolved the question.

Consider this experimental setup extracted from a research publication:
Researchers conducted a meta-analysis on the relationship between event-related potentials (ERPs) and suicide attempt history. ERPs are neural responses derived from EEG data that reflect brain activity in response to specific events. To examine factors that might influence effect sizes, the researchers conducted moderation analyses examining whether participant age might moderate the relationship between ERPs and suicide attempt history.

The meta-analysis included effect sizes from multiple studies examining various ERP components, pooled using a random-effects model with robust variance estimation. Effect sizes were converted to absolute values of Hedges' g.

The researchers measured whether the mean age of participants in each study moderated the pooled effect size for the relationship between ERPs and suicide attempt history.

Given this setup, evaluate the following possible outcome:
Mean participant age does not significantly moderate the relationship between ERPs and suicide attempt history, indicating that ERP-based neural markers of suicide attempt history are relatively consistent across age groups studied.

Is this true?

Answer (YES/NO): NO